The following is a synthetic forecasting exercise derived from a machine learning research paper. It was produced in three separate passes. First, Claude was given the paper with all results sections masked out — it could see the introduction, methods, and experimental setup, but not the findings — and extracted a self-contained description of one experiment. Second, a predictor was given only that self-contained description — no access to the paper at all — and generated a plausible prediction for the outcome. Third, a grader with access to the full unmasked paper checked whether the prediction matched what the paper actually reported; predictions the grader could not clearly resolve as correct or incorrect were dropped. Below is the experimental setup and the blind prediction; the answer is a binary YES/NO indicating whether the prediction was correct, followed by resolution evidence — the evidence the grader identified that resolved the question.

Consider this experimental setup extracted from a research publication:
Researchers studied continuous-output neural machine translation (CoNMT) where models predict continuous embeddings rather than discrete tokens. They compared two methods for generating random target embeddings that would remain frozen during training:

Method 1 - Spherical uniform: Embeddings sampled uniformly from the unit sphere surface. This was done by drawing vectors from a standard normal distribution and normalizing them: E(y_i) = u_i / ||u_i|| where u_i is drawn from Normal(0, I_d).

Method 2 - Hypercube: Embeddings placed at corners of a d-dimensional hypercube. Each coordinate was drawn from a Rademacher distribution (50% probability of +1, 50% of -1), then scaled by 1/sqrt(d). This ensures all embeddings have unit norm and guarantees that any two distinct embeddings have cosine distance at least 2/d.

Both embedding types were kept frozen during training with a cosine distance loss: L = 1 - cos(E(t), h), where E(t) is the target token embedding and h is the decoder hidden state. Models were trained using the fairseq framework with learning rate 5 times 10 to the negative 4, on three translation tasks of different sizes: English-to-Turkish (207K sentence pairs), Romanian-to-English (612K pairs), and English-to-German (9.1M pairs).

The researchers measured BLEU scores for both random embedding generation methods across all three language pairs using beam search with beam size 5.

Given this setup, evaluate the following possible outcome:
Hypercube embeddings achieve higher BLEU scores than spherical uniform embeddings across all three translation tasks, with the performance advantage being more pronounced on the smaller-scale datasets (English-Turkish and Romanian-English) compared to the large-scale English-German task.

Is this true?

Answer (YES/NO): NO